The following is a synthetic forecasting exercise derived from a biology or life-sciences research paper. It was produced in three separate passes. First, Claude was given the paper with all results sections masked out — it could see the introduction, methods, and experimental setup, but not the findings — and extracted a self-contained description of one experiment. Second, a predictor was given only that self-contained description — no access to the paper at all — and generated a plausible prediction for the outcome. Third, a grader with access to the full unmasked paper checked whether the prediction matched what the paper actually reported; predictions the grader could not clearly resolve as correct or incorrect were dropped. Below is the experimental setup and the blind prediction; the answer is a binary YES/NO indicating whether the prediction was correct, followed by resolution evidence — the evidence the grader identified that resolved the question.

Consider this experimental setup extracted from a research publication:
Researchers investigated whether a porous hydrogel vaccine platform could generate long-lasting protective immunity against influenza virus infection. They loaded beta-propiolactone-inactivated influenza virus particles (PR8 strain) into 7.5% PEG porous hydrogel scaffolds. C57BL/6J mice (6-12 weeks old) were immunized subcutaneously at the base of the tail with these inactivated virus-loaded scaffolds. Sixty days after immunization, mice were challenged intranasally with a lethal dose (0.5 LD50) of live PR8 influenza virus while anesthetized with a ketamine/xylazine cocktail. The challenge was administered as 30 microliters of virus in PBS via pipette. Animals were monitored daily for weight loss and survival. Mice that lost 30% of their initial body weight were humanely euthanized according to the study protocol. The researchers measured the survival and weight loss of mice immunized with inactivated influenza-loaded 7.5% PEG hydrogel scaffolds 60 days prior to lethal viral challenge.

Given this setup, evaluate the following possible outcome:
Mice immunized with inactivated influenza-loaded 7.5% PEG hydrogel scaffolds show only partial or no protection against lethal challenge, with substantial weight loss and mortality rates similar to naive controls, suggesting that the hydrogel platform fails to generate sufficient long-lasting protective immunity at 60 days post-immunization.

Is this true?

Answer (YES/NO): NO